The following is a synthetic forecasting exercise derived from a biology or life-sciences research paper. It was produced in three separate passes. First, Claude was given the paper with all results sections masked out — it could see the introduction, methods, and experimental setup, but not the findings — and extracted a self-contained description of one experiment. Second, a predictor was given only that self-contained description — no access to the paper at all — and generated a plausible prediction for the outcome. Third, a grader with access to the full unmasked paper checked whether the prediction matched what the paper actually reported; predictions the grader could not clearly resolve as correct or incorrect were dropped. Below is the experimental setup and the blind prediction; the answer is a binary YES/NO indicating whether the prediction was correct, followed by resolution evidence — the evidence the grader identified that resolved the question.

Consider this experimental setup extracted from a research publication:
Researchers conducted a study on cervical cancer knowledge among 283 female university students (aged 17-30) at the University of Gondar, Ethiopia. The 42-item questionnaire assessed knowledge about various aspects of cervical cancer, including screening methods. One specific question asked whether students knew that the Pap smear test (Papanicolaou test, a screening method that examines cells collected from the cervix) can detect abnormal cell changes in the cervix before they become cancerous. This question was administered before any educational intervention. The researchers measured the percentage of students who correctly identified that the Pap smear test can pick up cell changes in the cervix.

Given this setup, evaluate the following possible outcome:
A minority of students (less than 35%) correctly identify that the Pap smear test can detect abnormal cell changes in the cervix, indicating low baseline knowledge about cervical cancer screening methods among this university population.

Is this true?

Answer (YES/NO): YES